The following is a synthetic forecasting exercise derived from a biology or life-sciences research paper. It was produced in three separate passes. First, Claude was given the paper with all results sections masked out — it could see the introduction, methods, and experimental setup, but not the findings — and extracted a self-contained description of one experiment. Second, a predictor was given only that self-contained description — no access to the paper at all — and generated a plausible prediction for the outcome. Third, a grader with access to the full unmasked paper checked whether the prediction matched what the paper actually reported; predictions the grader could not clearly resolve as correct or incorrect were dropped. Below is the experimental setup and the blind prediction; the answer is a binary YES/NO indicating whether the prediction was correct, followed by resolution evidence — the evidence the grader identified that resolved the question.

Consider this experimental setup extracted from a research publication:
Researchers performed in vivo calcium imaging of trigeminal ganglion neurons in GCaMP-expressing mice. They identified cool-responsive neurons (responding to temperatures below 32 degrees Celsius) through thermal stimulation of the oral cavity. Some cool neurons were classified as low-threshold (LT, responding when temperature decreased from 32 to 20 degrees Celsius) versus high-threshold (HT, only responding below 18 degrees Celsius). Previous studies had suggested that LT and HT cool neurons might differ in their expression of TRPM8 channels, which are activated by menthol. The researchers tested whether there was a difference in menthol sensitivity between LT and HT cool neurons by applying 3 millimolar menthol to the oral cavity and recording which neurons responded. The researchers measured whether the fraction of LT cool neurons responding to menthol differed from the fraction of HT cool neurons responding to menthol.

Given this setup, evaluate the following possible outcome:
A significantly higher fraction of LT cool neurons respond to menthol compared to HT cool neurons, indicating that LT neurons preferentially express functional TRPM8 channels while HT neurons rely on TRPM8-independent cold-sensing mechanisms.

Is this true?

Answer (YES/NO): YES